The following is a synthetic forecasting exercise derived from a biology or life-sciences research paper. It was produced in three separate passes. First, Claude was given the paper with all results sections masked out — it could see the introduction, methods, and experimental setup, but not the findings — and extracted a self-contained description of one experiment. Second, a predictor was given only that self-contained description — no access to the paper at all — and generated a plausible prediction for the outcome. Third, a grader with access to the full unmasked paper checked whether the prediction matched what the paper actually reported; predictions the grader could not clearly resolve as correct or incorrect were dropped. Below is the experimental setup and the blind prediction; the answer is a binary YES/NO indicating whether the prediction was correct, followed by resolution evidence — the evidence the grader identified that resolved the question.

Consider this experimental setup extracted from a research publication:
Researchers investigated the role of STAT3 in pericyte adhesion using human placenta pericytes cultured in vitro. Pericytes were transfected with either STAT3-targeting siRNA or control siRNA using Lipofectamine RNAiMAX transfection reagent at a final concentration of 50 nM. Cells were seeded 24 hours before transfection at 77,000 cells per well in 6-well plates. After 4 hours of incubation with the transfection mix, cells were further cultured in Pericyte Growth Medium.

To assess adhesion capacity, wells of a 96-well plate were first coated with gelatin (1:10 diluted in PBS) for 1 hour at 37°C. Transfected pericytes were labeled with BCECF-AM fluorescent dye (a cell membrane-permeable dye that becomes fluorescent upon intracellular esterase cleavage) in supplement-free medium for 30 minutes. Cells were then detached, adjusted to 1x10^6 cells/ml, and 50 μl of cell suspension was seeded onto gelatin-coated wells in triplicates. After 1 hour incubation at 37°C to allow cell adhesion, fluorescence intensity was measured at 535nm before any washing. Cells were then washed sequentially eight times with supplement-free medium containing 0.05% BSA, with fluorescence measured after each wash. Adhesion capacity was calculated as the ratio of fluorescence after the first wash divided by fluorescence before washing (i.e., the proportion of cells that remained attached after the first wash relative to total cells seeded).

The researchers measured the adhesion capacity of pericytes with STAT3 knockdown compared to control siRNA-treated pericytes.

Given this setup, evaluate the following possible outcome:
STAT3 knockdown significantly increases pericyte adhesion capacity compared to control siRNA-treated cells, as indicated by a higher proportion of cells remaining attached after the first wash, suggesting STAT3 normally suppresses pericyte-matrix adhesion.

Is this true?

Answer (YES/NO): NO